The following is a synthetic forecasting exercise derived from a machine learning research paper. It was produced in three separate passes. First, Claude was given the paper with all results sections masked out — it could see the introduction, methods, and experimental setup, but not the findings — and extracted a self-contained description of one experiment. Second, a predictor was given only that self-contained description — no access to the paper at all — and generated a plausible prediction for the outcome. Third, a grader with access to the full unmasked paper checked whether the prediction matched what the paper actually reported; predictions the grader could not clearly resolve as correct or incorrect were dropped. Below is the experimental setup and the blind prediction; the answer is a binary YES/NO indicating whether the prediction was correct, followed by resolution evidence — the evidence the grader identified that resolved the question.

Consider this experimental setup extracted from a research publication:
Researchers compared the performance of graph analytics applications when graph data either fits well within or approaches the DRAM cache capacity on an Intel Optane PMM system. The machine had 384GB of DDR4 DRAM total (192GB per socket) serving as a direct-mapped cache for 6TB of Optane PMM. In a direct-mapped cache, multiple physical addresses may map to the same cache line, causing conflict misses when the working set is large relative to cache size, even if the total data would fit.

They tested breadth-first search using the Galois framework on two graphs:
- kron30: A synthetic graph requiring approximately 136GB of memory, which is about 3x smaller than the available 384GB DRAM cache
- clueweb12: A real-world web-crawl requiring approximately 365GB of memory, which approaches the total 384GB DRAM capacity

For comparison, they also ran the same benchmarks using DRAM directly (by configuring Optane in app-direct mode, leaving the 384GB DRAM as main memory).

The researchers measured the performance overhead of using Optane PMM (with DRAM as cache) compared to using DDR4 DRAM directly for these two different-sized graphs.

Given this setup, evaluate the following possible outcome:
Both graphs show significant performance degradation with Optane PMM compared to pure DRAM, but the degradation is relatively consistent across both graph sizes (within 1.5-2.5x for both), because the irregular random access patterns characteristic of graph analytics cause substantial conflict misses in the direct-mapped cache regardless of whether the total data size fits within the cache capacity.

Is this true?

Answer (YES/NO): NO